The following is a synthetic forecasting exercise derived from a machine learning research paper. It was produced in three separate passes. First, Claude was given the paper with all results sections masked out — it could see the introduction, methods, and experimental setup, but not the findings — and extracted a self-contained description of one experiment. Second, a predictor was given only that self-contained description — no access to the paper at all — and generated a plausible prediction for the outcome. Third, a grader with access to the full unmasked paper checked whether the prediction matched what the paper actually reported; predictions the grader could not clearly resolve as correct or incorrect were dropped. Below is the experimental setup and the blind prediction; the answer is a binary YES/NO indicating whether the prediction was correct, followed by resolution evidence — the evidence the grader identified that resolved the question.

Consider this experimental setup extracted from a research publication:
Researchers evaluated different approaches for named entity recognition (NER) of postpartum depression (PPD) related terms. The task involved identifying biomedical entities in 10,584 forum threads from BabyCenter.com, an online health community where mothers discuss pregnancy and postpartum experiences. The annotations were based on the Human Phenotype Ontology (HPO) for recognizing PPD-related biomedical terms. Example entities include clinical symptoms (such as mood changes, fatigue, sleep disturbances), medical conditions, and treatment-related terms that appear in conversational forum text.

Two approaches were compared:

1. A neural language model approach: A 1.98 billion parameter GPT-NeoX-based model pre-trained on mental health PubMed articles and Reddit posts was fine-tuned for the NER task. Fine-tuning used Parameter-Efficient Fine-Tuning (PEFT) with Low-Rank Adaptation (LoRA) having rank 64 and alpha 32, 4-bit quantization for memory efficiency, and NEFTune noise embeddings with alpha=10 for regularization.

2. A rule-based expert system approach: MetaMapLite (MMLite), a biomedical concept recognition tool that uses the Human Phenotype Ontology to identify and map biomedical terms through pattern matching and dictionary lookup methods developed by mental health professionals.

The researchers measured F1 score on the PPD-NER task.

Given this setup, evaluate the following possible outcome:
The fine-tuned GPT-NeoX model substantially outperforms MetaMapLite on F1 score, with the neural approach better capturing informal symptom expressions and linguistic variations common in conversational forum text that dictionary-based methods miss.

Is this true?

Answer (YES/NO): NO